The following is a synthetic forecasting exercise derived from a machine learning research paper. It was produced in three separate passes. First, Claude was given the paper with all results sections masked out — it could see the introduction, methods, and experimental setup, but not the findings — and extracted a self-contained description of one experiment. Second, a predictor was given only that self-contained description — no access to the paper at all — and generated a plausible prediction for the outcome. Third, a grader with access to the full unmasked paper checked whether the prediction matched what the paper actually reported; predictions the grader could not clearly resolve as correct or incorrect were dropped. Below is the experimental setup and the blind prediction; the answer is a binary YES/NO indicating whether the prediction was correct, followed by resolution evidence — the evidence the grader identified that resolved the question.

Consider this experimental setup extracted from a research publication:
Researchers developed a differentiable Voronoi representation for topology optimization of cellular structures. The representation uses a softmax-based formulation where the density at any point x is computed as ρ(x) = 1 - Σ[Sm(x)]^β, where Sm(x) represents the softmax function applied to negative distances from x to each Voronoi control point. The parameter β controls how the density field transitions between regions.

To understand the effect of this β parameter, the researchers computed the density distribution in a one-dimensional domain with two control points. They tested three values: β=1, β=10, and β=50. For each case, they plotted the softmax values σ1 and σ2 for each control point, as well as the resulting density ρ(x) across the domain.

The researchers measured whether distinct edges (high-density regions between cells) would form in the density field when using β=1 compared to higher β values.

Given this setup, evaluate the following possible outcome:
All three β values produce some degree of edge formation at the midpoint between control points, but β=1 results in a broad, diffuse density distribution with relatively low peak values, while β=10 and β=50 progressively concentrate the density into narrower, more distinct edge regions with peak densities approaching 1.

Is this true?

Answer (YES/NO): NO